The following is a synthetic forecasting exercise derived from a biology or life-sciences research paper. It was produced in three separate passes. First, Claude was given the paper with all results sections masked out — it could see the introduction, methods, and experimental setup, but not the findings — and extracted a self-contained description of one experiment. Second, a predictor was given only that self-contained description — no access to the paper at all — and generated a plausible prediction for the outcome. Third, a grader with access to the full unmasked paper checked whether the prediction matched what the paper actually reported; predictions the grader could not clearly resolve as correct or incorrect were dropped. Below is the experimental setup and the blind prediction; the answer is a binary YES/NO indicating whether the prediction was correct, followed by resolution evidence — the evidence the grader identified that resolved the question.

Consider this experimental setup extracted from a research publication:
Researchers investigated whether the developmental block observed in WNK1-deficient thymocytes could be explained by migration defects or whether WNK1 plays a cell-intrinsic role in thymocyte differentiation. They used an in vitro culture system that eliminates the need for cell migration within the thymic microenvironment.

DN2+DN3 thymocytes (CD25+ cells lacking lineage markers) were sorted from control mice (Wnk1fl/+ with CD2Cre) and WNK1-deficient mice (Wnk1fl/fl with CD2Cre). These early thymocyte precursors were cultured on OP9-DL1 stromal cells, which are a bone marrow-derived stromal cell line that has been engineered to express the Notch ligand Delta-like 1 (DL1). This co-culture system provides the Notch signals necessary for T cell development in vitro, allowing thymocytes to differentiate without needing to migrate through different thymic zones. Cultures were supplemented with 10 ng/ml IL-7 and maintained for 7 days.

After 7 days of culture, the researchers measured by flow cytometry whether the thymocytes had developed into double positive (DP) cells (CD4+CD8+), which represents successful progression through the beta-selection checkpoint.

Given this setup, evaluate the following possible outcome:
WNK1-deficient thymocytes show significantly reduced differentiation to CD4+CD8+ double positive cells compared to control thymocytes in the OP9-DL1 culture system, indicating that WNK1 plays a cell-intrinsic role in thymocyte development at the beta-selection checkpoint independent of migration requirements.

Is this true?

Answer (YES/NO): YES